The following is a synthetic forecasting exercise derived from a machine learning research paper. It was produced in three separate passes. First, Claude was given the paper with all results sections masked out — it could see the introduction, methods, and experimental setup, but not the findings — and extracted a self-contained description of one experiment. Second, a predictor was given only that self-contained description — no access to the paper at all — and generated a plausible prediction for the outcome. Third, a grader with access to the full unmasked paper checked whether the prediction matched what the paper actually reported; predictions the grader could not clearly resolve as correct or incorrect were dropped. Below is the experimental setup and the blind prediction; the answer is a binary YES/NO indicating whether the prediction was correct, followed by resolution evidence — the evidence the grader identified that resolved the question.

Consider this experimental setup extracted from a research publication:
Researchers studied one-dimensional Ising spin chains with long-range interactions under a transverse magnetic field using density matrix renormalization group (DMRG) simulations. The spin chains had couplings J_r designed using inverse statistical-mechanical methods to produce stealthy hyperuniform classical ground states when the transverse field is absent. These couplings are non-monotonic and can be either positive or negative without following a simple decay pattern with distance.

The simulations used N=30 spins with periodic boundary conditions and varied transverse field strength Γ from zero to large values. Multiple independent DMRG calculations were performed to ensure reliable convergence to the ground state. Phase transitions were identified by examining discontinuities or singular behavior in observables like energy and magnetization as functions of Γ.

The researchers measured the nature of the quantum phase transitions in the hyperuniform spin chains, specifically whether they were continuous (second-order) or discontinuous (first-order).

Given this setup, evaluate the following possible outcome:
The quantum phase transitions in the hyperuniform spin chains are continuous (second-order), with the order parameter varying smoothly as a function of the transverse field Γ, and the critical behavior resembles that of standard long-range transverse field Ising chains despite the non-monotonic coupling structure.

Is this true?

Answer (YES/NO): NO